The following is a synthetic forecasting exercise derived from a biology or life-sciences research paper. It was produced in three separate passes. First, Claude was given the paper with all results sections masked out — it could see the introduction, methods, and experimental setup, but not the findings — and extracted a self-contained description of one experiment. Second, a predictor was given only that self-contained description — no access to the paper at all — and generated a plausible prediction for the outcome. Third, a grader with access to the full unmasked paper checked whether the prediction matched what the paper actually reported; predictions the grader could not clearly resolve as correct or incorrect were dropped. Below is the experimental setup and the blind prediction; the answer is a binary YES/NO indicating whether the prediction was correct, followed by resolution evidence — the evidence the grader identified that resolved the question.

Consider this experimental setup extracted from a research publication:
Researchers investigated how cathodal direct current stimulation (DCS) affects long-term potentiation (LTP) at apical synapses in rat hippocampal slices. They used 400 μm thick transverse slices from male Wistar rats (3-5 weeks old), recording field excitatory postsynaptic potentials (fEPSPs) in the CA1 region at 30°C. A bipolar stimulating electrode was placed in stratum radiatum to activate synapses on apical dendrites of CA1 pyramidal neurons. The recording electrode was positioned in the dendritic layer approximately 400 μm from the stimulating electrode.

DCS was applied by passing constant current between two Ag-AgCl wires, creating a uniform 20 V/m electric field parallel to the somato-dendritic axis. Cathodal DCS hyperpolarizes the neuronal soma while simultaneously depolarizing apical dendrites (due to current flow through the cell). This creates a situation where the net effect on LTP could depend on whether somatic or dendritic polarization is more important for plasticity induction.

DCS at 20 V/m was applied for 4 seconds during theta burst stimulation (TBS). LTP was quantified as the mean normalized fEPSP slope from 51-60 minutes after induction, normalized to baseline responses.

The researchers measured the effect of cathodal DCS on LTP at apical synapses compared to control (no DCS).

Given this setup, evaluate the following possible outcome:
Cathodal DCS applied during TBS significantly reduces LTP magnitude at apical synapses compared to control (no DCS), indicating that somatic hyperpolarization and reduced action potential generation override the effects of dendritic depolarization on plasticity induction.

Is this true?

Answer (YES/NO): NO